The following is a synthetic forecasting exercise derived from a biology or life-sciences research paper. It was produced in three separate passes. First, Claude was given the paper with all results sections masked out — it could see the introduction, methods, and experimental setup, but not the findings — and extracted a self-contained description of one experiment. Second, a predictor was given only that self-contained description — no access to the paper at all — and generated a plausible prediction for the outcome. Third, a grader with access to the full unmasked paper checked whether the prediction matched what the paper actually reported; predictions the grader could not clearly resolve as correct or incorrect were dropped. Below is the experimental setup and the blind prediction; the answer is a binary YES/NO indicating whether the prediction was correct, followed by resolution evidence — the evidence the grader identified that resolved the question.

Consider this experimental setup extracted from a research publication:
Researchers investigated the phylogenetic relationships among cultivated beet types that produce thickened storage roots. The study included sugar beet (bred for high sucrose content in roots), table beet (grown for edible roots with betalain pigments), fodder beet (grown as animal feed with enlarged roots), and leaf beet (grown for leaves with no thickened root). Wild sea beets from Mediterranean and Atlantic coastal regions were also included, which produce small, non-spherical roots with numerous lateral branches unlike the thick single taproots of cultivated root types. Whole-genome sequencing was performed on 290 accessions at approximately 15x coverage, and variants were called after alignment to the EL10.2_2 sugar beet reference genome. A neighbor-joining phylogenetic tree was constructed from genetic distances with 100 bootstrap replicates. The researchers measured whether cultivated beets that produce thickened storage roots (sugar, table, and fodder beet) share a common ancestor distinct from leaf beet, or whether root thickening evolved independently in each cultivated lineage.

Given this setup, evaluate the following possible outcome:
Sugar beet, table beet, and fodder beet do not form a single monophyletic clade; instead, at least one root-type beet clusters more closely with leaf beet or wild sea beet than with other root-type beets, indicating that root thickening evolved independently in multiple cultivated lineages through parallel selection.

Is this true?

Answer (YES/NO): NO